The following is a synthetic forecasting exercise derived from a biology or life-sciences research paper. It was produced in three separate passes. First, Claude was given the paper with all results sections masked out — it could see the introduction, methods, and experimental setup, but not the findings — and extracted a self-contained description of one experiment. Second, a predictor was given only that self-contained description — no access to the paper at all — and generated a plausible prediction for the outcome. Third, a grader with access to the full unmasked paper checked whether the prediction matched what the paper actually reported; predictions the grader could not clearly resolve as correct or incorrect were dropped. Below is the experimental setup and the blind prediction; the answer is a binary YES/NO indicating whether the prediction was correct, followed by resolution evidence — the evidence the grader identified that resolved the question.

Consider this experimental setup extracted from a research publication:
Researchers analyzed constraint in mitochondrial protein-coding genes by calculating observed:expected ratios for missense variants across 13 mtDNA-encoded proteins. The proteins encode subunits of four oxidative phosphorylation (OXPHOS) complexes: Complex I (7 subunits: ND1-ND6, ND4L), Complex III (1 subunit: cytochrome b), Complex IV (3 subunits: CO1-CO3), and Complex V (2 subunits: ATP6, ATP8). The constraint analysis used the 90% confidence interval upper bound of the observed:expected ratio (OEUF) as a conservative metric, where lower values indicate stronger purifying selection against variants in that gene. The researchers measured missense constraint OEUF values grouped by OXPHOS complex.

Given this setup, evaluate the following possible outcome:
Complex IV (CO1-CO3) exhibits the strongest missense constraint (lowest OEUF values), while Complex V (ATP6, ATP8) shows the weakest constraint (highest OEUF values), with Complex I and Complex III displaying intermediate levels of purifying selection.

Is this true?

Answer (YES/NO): NO